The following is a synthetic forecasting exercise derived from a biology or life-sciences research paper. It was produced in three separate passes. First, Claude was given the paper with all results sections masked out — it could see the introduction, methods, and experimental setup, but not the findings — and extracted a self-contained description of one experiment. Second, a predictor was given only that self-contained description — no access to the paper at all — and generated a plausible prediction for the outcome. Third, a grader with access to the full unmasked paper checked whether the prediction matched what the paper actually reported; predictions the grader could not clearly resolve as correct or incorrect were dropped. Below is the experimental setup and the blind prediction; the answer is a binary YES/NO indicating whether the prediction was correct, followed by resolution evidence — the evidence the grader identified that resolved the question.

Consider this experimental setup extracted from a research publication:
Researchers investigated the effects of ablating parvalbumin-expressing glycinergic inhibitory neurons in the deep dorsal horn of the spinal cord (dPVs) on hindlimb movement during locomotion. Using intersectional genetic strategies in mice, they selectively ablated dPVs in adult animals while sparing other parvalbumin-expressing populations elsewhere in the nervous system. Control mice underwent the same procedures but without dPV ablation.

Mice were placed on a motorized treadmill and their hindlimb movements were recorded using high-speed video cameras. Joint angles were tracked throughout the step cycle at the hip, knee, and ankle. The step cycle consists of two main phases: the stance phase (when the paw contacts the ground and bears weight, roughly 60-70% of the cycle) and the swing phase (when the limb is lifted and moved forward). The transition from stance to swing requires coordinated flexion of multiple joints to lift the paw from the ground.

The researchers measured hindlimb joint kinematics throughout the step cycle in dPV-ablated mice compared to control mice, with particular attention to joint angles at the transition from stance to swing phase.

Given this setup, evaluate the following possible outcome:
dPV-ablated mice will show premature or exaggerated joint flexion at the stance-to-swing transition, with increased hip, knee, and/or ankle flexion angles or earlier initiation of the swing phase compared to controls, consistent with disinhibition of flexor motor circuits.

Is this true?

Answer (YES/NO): YES